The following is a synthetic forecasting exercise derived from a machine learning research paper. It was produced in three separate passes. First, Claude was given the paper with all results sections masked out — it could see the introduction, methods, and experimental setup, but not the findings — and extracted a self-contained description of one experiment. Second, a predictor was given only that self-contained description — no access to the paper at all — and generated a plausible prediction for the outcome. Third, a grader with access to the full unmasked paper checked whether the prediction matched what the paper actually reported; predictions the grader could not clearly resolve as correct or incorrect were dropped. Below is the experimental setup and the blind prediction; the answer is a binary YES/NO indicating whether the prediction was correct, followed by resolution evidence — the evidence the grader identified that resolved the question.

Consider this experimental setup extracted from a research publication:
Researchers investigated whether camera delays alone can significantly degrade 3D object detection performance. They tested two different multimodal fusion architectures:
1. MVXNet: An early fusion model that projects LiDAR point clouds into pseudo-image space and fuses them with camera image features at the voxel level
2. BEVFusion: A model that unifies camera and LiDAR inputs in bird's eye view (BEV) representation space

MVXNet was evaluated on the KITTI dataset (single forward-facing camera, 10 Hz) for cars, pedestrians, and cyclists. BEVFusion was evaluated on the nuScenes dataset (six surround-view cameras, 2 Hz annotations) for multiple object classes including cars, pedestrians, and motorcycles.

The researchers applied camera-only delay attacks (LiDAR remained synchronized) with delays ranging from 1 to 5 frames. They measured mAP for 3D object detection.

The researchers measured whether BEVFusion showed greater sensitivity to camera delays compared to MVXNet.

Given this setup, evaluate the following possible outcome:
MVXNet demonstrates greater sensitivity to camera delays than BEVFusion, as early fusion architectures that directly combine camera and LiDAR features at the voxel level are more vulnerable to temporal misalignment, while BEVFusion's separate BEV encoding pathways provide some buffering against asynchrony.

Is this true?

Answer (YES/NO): NO